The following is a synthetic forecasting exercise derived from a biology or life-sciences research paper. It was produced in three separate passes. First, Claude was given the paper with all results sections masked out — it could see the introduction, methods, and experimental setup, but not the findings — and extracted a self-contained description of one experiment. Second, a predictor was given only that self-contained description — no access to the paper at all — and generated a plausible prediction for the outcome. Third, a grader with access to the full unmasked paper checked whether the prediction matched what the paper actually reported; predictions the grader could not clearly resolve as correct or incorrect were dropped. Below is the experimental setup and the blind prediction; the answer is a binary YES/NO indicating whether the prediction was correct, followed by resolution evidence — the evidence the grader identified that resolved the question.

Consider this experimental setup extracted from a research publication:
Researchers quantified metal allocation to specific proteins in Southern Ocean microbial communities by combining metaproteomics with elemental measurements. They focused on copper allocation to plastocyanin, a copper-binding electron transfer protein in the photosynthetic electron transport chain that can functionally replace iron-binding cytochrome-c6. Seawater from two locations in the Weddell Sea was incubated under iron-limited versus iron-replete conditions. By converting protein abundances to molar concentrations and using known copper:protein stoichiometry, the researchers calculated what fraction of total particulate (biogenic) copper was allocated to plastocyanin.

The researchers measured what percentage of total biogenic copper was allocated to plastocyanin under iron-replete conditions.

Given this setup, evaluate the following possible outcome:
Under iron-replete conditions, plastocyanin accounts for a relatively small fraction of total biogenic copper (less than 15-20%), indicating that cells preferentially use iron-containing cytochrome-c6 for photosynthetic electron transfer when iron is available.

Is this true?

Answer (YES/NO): NO